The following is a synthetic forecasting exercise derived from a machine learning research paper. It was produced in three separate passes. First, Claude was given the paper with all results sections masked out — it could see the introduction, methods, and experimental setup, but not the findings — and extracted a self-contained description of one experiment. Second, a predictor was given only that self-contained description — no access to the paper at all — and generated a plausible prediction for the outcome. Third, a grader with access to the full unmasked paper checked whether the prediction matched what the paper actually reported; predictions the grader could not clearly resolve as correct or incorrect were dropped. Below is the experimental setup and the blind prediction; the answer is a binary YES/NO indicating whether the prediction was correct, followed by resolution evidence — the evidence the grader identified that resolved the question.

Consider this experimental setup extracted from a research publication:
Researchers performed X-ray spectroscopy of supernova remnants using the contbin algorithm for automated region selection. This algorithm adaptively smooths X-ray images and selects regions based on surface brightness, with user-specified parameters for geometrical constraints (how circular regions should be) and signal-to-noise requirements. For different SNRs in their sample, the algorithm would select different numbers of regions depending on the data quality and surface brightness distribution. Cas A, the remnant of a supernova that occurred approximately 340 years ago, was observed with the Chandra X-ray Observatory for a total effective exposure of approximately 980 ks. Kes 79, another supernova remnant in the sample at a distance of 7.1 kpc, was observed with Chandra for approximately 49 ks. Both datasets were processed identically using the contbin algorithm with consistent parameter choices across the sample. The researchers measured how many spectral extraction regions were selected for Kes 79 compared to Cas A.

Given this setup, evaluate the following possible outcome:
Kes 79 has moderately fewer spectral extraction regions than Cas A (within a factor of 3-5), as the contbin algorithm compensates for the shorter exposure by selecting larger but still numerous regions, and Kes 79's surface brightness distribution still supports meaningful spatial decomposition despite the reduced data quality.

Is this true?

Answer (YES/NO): NO